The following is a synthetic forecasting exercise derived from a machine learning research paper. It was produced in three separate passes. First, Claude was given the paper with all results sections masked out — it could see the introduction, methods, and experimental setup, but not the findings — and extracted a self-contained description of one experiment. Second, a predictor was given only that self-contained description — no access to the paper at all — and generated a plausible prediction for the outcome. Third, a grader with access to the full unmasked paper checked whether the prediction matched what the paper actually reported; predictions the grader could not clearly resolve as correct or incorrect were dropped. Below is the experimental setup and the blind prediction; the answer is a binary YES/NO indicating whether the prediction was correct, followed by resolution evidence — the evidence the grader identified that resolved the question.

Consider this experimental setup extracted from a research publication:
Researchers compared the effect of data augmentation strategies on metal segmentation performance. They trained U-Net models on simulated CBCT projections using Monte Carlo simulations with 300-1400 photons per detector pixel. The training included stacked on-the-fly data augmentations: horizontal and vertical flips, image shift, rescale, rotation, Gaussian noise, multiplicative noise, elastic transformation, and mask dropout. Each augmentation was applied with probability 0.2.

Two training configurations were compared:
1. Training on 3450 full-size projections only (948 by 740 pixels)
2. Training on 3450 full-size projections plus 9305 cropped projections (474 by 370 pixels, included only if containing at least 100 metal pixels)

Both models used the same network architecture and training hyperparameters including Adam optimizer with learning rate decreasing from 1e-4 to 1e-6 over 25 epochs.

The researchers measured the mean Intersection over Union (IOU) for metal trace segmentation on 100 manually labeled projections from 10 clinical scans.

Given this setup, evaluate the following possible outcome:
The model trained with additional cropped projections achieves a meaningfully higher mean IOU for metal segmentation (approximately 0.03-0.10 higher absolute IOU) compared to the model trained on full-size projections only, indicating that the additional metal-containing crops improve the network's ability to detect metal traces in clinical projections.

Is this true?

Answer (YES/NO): NO